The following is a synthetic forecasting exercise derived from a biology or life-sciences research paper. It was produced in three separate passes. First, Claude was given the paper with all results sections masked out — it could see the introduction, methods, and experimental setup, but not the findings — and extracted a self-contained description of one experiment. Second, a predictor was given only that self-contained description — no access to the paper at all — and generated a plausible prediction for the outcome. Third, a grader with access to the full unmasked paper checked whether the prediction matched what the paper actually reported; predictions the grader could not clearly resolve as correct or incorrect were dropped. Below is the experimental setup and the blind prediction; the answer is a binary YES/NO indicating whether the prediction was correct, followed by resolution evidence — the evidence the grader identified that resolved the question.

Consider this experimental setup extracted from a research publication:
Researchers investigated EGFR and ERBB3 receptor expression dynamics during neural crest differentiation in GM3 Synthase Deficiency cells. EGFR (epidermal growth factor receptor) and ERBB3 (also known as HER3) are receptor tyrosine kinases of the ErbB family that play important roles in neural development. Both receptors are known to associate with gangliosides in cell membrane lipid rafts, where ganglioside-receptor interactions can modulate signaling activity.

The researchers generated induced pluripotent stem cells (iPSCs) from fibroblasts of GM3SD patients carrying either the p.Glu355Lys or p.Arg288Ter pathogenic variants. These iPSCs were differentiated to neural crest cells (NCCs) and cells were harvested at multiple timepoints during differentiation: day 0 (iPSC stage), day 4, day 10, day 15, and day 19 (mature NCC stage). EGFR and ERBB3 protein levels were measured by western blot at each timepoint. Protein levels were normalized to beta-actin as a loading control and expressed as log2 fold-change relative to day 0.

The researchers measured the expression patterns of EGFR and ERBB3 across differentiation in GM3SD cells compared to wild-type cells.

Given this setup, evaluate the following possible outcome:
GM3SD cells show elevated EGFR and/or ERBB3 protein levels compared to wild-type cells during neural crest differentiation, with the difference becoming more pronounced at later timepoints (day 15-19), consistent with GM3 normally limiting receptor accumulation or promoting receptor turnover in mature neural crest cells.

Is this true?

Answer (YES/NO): NO